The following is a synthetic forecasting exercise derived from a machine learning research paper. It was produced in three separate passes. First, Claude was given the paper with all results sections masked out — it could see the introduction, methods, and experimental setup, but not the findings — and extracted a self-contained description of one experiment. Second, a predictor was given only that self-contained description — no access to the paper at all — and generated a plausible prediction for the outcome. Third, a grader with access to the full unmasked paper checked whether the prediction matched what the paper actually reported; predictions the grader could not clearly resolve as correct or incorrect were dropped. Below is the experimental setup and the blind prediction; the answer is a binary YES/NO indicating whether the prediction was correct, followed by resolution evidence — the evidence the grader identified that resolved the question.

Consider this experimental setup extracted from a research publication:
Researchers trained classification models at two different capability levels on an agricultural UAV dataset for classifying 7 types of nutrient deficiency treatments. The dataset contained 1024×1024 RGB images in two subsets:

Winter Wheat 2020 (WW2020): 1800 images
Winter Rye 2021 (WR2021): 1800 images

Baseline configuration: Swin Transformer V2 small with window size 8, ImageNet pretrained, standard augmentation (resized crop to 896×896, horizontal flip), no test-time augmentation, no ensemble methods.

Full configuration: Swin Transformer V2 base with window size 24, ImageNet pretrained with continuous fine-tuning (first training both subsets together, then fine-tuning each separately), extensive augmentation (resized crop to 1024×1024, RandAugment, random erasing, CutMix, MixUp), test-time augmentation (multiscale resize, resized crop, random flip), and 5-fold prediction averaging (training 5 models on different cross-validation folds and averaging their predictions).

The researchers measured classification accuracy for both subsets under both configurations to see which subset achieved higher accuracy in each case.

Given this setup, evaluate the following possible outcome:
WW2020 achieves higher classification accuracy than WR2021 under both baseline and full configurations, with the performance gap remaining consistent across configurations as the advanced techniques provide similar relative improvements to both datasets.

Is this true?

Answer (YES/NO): NO